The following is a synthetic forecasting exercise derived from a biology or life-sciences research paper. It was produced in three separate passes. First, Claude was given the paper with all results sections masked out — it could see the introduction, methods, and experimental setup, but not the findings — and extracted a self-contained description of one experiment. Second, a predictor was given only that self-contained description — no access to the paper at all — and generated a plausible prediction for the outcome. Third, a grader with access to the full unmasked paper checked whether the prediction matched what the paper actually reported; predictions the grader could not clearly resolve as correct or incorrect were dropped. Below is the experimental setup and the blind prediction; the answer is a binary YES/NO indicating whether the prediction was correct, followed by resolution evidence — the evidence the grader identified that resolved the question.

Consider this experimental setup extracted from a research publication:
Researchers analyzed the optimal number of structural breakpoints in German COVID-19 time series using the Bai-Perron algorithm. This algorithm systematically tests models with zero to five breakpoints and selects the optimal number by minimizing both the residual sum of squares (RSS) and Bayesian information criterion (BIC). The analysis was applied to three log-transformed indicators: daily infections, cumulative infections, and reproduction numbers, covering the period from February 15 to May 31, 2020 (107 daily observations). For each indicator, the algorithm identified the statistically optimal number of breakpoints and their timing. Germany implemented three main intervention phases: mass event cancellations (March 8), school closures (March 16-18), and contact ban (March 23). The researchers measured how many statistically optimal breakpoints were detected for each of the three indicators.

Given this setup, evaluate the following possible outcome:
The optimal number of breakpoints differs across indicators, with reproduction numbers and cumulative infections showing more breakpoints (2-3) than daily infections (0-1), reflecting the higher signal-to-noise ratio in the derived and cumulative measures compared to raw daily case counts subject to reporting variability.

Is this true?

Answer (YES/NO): NO